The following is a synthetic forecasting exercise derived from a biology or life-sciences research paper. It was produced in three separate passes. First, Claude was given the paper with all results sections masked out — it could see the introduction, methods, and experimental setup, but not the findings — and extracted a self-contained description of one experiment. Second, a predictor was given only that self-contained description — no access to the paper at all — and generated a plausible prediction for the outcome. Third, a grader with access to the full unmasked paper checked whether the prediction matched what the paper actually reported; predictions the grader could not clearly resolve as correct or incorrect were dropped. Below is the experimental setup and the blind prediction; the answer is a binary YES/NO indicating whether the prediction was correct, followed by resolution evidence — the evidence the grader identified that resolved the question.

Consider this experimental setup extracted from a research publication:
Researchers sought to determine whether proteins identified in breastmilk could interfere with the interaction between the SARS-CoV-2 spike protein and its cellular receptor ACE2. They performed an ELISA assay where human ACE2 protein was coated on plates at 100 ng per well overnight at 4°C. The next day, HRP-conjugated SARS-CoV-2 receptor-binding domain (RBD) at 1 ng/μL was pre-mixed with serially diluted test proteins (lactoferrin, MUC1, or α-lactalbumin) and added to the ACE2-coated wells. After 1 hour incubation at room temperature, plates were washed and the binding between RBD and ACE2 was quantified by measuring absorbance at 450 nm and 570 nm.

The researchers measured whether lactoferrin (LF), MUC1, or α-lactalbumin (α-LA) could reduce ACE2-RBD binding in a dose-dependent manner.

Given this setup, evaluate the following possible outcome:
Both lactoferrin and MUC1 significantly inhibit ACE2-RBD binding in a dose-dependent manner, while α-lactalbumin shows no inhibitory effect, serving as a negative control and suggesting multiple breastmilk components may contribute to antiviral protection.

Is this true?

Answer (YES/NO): NO